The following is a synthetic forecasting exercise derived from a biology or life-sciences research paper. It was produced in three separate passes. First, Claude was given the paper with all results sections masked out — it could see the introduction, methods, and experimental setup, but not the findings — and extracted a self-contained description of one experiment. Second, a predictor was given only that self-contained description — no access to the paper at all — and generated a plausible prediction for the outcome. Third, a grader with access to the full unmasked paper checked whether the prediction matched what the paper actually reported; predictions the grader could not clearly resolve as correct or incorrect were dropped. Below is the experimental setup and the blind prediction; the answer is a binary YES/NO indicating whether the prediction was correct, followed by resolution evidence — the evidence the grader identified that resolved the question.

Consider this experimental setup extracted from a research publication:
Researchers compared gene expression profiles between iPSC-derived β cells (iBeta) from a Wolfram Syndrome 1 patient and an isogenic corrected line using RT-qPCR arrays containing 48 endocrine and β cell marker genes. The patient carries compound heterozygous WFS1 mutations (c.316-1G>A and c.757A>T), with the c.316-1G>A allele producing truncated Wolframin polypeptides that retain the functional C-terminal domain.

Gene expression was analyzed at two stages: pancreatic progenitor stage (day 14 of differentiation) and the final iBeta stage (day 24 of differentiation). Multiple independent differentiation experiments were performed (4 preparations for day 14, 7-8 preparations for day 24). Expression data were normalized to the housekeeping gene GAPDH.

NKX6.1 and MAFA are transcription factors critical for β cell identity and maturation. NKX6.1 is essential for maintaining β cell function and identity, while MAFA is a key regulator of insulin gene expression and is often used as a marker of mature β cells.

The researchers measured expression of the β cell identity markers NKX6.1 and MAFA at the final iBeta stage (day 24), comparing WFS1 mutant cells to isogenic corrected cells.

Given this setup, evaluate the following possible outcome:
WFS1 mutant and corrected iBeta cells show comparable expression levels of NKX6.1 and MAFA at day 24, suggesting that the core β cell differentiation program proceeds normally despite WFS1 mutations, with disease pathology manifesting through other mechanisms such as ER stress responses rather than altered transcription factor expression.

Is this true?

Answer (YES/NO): NO